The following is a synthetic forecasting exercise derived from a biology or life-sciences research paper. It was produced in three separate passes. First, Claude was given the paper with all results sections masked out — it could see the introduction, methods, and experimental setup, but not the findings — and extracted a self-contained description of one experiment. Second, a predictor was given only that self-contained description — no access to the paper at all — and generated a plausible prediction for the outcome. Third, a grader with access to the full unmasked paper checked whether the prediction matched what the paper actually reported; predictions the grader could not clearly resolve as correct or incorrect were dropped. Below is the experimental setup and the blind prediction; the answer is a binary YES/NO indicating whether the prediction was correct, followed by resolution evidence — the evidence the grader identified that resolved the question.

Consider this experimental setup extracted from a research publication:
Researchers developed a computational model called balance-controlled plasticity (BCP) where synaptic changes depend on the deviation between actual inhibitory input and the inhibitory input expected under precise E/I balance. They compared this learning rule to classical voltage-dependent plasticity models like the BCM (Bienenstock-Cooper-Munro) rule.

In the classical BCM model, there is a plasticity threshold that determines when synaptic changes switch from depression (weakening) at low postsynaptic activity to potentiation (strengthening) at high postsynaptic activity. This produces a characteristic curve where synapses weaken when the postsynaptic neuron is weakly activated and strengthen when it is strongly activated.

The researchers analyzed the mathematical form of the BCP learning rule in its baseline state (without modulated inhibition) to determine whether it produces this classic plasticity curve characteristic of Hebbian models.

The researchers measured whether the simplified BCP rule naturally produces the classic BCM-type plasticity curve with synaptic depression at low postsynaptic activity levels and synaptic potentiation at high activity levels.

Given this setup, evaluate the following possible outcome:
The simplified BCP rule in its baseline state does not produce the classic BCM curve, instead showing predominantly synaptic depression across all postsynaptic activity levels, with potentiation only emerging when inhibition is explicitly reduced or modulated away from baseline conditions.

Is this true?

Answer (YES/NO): NO